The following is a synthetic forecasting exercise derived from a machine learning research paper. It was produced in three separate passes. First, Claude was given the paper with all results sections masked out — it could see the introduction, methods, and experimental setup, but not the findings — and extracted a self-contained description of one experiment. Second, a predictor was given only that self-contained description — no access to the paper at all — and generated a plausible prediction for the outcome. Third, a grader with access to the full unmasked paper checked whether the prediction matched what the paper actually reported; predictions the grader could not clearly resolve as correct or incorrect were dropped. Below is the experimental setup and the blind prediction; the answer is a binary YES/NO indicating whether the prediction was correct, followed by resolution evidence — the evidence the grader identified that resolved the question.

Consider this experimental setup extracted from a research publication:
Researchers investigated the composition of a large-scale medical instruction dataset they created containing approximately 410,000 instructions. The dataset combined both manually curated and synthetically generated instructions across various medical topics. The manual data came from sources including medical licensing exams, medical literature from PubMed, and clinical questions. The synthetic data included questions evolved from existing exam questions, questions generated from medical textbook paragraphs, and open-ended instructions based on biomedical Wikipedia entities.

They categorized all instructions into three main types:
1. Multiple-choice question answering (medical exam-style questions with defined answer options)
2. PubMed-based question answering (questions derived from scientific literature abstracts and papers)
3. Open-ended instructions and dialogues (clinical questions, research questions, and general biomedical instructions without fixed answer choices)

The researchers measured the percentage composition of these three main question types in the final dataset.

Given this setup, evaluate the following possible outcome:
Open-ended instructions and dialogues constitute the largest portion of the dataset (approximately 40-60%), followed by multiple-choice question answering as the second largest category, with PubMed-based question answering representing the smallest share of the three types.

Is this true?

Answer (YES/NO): NO